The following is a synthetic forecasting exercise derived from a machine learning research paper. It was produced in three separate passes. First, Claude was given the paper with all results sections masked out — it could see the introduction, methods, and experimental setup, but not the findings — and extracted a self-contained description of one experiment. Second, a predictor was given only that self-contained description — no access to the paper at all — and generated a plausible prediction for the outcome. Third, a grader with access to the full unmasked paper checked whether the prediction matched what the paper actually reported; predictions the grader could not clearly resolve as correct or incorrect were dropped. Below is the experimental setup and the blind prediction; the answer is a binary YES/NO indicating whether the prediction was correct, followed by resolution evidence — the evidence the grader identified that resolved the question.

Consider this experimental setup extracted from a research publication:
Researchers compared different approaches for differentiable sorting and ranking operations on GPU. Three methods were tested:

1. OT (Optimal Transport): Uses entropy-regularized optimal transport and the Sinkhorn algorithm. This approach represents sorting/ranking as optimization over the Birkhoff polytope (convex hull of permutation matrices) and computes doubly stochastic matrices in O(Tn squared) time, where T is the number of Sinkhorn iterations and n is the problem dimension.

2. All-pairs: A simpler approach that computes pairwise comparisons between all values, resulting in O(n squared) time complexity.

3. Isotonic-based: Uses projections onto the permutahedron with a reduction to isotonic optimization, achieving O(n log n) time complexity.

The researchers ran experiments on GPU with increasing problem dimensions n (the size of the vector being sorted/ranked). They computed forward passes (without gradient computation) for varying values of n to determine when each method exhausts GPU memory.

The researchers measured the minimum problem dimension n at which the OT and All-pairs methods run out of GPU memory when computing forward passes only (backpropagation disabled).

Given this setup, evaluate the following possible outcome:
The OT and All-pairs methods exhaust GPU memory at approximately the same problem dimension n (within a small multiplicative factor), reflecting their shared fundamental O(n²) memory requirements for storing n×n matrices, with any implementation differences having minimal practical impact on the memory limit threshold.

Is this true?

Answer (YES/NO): NO